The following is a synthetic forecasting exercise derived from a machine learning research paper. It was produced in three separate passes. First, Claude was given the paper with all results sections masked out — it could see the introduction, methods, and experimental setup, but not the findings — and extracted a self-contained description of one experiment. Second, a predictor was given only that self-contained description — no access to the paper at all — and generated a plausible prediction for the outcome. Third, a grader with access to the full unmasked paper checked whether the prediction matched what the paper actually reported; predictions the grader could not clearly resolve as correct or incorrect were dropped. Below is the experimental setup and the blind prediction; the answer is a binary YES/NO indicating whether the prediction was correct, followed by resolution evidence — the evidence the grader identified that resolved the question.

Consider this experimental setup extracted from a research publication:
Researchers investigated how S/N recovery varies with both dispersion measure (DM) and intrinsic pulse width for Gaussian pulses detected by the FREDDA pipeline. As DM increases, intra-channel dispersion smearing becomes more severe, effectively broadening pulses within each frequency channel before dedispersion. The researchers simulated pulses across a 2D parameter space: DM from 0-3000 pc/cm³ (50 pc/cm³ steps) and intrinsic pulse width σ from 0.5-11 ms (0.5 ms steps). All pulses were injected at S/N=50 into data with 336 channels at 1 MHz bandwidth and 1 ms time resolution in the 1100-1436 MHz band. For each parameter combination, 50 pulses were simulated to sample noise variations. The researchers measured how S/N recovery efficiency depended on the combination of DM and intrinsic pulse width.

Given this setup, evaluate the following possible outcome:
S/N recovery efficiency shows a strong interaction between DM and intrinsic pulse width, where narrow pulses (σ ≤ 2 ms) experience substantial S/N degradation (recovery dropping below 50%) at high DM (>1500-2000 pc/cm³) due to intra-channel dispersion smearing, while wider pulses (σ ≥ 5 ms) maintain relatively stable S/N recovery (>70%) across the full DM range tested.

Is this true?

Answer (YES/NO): NO